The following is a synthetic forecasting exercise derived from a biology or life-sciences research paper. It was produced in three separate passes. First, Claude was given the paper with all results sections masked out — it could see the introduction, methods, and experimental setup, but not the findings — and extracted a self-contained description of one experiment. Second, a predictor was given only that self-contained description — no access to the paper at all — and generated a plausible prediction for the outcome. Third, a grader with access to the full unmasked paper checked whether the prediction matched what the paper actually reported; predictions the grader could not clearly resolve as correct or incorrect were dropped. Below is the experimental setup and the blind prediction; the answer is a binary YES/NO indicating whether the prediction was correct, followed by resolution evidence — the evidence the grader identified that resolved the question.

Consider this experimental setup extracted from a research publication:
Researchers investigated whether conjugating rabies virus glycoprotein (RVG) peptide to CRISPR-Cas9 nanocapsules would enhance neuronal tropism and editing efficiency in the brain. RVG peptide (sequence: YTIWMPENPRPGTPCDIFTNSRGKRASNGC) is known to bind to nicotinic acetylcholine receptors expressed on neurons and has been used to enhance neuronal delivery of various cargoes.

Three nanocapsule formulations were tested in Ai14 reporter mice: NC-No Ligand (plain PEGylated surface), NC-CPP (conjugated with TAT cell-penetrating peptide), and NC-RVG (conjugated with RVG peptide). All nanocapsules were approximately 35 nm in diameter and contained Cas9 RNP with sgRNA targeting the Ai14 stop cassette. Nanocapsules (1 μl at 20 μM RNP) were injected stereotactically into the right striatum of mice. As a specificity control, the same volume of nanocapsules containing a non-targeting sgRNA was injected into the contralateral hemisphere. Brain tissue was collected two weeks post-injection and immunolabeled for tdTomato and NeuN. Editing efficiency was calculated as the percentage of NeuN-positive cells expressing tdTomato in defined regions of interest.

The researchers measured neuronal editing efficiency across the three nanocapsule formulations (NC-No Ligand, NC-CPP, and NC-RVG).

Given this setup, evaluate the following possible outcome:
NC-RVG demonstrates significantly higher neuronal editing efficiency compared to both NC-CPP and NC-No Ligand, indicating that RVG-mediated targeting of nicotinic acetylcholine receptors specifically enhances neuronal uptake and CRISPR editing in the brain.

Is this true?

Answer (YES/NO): NO